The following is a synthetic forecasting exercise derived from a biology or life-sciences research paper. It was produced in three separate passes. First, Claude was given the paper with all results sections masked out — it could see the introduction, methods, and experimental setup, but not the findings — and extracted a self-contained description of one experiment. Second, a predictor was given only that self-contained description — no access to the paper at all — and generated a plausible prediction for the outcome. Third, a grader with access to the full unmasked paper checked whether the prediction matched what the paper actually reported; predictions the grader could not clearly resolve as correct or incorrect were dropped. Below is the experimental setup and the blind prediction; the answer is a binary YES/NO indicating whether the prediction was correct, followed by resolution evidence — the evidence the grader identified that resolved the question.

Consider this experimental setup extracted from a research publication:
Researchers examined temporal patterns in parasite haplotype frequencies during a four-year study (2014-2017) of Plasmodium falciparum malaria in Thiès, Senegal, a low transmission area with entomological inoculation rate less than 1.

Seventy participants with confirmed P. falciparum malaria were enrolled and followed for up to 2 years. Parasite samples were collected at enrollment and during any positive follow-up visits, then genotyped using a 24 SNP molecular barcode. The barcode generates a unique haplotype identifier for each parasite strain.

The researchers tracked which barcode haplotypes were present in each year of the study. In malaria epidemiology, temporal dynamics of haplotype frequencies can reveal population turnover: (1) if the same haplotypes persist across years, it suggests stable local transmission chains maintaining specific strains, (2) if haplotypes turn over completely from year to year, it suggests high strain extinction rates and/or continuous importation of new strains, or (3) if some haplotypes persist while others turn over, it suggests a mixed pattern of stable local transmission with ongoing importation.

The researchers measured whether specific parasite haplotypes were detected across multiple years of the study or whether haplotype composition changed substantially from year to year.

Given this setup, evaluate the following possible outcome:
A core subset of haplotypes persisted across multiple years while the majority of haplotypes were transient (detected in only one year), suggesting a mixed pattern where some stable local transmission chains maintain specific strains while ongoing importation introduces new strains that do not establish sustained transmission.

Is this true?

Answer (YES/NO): YES